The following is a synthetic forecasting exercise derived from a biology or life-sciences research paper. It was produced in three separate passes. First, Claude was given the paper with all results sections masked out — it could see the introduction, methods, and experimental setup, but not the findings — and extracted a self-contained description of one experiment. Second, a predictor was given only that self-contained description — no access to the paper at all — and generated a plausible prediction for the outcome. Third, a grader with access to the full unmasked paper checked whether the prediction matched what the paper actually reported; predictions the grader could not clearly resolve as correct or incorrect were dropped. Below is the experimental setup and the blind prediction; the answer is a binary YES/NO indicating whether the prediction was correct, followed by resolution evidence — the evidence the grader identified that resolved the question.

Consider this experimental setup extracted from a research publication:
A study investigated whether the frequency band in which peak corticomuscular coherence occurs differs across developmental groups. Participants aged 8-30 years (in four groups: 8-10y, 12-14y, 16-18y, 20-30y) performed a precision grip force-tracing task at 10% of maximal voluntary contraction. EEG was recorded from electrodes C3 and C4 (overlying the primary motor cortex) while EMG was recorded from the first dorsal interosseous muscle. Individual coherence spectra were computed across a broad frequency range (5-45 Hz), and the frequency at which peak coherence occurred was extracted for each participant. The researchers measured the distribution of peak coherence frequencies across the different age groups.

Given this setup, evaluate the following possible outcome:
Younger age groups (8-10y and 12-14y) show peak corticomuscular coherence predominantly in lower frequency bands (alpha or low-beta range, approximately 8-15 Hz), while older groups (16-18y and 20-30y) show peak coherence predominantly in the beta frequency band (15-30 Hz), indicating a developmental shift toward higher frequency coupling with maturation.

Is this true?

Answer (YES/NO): NO